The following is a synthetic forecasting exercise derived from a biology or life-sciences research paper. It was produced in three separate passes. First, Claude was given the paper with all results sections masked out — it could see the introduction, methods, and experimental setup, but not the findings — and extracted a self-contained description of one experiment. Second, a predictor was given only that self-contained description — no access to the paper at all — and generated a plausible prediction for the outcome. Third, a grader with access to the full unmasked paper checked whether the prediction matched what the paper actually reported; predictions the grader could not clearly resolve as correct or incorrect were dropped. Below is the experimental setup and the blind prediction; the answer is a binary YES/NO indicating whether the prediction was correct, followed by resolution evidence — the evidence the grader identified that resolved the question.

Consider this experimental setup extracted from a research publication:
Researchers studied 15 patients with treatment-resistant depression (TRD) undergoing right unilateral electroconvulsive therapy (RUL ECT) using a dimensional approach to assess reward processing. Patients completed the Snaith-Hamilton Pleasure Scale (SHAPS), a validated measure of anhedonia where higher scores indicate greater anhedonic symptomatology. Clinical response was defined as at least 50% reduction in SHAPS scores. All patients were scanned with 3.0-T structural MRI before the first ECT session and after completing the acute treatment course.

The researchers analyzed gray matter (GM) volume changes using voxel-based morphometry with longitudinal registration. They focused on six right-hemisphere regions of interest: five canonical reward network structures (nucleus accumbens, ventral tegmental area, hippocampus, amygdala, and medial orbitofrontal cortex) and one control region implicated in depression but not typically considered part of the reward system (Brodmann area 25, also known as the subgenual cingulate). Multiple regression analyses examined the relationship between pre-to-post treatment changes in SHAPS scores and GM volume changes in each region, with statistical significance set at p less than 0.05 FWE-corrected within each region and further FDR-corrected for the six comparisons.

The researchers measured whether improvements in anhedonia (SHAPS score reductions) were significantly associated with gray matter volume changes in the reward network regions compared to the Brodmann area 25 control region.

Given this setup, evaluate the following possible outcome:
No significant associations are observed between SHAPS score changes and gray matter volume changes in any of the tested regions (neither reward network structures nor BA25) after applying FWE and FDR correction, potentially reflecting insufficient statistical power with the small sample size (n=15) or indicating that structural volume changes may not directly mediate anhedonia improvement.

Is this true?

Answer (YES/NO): NO